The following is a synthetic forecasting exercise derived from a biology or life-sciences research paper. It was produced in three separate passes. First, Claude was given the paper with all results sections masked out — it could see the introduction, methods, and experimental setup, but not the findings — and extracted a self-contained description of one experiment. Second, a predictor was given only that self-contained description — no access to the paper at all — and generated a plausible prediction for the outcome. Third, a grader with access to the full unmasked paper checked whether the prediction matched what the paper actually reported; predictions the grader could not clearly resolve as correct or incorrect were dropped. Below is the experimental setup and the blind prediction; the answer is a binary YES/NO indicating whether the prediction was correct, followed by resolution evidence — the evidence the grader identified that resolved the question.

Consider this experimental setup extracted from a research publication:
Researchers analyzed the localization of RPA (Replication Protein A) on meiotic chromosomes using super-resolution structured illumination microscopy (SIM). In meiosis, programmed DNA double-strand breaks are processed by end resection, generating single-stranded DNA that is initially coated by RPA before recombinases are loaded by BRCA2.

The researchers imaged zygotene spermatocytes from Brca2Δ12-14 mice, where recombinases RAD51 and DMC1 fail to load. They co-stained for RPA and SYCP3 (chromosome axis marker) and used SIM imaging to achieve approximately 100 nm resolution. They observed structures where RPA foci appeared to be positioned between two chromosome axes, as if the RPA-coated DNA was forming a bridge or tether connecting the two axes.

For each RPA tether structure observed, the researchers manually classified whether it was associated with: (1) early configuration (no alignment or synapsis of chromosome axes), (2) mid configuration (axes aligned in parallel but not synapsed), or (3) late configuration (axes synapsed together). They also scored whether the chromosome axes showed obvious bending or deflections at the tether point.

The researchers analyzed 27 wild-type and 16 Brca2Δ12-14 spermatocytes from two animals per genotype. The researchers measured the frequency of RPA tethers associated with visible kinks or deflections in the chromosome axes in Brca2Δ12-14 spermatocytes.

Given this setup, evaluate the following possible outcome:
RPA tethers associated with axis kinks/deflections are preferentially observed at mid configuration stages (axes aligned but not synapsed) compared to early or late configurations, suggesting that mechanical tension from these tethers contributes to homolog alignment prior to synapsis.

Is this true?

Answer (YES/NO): NO